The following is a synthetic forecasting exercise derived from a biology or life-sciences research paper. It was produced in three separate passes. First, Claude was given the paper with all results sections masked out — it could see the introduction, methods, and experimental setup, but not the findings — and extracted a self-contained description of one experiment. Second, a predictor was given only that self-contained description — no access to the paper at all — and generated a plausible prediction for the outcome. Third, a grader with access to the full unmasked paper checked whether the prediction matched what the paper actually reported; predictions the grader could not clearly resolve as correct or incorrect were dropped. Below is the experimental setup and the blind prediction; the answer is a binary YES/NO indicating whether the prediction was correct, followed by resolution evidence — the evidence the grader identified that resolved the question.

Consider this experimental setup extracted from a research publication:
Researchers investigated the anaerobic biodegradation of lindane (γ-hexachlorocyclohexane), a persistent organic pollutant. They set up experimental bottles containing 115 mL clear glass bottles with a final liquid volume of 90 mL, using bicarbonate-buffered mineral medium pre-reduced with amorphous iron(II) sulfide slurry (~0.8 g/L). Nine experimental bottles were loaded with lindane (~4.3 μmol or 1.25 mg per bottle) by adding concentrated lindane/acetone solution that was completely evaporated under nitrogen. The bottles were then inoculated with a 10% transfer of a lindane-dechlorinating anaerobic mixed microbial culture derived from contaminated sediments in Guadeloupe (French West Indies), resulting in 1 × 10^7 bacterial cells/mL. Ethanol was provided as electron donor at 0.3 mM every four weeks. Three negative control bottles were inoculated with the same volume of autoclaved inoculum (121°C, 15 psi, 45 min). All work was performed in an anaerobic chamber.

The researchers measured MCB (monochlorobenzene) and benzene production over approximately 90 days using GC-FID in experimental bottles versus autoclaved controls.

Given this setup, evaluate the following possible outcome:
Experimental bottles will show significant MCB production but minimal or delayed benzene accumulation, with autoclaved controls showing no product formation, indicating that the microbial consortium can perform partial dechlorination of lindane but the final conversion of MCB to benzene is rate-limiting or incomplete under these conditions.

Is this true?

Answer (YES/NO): NO